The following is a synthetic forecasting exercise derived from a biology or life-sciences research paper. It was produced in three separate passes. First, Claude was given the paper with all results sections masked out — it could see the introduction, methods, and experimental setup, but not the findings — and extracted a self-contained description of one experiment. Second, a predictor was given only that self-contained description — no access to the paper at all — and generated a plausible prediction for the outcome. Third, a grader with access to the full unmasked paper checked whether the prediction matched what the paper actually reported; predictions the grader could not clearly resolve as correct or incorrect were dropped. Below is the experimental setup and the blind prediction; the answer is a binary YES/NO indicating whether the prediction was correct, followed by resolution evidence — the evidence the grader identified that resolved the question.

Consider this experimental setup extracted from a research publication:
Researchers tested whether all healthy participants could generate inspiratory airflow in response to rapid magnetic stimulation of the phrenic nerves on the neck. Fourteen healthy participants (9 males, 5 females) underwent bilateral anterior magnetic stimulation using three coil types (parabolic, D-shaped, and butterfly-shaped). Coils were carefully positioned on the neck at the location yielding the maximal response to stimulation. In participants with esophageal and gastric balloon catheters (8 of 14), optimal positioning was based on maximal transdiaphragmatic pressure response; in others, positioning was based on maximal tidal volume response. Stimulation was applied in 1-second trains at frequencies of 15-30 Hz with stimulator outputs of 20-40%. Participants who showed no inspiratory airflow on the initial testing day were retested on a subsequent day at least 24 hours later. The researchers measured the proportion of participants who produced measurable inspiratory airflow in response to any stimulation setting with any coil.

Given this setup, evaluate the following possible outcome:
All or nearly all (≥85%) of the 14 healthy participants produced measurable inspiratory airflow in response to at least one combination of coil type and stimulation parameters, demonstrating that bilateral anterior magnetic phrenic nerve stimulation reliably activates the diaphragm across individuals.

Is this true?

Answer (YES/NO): YES